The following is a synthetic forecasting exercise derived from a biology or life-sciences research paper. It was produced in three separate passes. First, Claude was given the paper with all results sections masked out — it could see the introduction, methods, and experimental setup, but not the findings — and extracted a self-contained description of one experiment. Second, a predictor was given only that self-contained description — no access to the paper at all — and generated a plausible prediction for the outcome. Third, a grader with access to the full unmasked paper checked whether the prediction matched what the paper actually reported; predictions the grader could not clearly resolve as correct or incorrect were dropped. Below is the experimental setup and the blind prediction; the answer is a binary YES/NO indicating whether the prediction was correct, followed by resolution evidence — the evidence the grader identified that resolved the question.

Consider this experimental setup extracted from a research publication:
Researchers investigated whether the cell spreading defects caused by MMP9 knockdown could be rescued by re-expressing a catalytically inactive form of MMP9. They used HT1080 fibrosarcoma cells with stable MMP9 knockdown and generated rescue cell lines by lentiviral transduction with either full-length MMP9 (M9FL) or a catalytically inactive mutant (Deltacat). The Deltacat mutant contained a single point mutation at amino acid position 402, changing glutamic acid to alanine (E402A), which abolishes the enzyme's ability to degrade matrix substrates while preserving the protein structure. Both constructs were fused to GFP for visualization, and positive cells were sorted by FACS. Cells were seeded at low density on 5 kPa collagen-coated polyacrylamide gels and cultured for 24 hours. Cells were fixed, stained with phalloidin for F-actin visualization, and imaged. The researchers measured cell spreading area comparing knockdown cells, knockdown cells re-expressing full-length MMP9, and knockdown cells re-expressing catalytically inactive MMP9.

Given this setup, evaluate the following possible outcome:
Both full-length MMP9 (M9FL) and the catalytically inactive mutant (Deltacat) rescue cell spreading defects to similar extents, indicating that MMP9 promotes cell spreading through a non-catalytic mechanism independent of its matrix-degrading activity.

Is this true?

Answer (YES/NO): YES